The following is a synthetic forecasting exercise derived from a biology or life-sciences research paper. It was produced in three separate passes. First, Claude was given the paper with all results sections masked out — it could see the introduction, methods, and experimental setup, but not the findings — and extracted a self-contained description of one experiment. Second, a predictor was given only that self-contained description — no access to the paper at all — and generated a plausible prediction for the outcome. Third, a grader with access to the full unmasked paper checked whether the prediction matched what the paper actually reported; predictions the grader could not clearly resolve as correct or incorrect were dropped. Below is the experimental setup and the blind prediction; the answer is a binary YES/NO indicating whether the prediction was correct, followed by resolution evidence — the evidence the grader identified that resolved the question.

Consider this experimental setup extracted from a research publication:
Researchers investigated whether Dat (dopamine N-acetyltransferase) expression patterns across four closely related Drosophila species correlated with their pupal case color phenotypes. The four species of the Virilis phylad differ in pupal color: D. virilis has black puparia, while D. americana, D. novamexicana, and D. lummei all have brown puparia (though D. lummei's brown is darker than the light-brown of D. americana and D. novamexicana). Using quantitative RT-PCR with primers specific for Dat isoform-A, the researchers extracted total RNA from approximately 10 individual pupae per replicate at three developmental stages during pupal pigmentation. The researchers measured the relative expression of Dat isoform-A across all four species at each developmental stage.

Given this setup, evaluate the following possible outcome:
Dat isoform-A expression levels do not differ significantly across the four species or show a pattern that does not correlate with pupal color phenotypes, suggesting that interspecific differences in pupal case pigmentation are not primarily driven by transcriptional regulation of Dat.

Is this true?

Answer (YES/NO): NO